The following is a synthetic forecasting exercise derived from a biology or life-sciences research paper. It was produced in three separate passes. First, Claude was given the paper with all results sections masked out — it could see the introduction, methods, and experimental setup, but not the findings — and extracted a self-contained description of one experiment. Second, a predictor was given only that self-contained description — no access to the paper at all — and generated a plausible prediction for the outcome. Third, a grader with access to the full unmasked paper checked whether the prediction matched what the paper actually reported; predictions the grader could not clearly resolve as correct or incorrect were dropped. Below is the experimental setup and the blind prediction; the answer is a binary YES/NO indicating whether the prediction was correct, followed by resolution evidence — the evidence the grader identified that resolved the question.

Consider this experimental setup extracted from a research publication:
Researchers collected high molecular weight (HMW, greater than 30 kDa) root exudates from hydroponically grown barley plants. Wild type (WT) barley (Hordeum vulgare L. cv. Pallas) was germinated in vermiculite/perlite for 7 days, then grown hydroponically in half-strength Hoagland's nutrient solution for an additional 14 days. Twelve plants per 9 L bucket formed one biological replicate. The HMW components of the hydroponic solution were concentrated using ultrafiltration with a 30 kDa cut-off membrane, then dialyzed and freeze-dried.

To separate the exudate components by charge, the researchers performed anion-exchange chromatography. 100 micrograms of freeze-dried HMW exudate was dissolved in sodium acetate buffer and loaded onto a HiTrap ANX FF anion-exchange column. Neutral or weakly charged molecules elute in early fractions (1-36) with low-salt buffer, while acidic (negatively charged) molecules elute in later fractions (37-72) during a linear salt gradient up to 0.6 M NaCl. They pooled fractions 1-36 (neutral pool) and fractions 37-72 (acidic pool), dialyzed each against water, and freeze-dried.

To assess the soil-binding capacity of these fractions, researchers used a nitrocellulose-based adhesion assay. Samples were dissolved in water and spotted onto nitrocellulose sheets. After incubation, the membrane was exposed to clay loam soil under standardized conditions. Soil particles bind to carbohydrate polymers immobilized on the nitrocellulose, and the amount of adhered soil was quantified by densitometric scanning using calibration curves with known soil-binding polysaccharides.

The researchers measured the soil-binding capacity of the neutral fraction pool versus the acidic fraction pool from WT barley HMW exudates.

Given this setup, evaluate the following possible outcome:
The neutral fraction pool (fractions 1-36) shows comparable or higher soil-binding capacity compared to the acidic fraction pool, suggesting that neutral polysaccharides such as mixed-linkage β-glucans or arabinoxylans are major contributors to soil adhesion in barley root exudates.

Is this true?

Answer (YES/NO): NO